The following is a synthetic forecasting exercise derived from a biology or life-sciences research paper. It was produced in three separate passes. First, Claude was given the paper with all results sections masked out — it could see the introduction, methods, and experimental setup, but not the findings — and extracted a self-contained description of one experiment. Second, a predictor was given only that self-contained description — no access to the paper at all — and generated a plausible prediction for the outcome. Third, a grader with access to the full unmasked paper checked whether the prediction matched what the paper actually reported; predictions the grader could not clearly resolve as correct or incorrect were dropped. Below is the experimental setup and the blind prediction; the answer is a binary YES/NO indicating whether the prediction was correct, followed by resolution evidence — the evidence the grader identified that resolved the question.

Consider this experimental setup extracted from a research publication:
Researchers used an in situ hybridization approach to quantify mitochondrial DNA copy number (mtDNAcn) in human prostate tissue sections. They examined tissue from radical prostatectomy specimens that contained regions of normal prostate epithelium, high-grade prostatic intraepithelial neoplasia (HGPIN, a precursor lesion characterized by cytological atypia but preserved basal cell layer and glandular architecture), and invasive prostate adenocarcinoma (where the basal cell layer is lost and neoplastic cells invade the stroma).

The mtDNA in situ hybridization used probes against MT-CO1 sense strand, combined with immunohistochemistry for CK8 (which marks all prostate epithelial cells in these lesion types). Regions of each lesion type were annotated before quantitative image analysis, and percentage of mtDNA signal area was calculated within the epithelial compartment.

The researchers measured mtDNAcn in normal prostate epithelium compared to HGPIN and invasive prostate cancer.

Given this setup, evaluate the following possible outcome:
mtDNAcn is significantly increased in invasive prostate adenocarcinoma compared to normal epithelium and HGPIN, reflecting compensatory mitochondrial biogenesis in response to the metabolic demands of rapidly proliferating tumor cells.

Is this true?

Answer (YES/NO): NO